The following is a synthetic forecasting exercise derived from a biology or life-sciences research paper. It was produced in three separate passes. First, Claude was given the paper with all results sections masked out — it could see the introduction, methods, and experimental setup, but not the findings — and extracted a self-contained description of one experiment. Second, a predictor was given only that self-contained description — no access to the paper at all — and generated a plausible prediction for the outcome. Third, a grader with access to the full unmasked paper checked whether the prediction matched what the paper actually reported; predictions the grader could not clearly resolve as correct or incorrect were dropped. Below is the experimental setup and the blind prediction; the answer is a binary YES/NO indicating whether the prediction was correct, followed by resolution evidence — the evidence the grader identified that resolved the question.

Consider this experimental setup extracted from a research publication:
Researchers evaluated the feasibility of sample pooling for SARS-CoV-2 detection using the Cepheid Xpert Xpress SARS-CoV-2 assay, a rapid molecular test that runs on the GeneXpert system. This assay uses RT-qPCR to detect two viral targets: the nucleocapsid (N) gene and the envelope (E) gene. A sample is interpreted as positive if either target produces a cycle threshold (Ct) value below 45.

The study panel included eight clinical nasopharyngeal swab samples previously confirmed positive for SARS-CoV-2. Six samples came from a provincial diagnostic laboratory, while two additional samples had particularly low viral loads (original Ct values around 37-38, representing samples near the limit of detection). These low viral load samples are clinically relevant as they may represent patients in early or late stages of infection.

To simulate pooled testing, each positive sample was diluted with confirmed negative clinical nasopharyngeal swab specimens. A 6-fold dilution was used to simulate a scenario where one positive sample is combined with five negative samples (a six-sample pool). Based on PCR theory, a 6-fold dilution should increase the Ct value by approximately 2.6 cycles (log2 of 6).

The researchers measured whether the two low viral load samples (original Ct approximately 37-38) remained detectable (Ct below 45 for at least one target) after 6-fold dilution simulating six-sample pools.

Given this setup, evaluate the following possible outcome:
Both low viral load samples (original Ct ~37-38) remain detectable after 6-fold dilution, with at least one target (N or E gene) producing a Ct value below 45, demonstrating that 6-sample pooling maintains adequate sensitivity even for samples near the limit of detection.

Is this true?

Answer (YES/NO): YES